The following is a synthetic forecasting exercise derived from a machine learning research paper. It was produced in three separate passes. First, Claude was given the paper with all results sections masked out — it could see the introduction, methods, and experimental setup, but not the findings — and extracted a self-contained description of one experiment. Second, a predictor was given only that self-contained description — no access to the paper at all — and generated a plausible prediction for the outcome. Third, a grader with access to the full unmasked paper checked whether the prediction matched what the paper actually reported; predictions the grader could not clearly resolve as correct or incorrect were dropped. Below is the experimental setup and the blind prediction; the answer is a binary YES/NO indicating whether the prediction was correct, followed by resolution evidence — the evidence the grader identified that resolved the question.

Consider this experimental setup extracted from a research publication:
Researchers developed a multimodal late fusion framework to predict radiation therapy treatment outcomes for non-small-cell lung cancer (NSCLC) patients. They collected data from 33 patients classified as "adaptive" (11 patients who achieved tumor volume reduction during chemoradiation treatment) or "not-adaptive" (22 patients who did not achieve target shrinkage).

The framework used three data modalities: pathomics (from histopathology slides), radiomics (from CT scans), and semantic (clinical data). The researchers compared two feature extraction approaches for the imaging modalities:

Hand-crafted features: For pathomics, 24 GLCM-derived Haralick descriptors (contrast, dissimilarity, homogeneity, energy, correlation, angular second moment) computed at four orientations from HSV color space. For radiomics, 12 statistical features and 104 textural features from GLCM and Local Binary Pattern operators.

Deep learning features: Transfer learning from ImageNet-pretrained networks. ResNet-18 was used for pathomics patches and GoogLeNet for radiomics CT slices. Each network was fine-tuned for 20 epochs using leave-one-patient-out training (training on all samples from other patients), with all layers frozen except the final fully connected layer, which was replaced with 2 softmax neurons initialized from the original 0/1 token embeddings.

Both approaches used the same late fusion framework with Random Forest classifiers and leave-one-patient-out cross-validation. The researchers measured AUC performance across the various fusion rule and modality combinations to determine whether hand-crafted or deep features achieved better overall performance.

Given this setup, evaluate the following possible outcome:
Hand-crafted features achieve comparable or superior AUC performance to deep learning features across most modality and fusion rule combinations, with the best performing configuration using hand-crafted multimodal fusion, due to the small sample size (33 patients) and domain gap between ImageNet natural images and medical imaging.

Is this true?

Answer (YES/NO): YES